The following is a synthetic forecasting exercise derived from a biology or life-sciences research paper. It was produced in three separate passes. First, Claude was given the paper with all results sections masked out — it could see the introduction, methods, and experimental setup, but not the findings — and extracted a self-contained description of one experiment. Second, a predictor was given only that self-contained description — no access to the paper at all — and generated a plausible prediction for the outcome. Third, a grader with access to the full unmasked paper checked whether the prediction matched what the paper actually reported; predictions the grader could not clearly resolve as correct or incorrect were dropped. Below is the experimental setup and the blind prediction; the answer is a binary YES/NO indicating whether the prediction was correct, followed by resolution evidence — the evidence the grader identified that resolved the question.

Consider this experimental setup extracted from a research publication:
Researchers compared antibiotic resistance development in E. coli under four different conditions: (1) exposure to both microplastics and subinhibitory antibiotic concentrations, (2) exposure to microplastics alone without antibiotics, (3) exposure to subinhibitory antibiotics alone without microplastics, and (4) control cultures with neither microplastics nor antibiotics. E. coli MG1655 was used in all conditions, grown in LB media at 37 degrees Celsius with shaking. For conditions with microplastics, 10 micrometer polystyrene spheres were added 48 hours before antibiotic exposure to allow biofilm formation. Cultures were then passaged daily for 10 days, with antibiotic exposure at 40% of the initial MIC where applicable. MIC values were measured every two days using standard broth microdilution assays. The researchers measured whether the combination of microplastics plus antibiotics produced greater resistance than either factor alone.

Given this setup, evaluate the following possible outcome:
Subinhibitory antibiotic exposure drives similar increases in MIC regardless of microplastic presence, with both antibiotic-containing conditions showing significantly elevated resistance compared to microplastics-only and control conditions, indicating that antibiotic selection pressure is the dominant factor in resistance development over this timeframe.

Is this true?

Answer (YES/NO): NO